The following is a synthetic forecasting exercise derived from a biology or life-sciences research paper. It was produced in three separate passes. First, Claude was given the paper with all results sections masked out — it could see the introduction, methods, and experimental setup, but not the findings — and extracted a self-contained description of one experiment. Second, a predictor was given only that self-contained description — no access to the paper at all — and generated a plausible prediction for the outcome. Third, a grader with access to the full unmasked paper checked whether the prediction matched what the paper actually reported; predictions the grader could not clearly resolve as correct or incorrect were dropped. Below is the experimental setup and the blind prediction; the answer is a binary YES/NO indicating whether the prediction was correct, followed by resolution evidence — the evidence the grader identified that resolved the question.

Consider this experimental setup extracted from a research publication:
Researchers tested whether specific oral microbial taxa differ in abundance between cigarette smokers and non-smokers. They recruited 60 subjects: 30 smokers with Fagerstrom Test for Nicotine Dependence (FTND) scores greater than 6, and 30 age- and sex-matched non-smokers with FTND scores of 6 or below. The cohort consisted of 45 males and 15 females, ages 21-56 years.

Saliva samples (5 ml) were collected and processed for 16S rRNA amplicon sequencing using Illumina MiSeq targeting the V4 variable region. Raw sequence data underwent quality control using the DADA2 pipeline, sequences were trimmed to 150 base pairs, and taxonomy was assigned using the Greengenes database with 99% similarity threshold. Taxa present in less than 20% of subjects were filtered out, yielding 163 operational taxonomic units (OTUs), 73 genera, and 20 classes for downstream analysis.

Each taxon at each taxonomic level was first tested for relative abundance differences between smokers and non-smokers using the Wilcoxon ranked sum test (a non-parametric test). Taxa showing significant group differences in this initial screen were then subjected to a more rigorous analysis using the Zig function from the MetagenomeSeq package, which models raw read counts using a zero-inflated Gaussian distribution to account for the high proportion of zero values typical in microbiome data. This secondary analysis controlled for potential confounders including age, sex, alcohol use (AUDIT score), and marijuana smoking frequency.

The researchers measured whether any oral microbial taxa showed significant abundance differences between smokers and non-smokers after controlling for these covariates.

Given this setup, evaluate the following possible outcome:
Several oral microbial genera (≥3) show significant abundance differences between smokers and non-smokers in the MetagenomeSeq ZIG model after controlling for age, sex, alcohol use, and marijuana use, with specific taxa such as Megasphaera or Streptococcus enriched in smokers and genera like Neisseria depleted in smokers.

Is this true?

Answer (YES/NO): NO